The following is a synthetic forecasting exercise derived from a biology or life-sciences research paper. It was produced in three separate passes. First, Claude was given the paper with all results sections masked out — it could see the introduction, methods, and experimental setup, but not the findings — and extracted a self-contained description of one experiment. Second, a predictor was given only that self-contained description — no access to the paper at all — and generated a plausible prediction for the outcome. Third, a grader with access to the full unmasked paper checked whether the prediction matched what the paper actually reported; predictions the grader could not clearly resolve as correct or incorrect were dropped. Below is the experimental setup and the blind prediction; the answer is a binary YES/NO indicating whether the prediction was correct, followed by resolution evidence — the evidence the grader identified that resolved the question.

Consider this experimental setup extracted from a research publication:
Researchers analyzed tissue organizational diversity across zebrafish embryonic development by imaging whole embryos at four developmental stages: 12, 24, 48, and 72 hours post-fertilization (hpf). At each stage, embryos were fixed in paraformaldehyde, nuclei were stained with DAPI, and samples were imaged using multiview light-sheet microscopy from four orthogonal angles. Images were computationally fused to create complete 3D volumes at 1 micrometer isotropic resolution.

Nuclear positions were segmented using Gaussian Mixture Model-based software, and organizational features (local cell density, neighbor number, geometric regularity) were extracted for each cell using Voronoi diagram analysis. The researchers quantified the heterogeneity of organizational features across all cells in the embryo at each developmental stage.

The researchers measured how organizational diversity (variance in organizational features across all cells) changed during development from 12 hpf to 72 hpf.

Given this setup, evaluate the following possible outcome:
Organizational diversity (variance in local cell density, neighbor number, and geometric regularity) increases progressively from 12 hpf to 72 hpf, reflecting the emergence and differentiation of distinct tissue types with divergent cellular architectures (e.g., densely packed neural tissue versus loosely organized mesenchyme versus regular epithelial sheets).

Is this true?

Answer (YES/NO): YES